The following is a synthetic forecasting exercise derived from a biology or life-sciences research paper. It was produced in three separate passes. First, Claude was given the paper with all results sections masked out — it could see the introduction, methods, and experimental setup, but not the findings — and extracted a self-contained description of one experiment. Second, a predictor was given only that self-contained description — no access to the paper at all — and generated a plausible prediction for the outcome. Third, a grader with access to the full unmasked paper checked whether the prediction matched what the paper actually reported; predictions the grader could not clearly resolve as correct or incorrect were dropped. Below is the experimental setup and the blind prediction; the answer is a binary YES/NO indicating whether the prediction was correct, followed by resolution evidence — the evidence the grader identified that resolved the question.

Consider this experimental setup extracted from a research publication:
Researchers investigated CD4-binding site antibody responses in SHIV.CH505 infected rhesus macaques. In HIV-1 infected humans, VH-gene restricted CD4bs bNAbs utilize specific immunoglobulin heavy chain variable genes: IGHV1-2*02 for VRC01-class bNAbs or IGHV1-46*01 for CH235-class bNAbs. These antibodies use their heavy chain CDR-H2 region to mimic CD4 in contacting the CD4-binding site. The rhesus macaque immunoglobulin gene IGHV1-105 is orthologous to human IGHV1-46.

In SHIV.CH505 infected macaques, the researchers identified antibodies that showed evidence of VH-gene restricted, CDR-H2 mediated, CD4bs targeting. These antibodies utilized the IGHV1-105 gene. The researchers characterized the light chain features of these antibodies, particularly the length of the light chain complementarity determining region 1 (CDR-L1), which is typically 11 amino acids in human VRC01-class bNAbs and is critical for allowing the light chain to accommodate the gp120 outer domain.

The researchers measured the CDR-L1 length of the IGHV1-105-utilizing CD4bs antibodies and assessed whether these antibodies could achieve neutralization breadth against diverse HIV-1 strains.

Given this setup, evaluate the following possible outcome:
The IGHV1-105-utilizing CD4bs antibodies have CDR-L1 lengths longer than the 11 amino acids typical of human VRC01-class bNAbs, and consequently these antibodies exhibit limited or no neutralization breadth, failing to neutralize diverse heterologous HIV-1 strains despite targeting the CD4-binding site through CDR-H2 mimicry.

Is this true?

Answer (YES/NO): YES